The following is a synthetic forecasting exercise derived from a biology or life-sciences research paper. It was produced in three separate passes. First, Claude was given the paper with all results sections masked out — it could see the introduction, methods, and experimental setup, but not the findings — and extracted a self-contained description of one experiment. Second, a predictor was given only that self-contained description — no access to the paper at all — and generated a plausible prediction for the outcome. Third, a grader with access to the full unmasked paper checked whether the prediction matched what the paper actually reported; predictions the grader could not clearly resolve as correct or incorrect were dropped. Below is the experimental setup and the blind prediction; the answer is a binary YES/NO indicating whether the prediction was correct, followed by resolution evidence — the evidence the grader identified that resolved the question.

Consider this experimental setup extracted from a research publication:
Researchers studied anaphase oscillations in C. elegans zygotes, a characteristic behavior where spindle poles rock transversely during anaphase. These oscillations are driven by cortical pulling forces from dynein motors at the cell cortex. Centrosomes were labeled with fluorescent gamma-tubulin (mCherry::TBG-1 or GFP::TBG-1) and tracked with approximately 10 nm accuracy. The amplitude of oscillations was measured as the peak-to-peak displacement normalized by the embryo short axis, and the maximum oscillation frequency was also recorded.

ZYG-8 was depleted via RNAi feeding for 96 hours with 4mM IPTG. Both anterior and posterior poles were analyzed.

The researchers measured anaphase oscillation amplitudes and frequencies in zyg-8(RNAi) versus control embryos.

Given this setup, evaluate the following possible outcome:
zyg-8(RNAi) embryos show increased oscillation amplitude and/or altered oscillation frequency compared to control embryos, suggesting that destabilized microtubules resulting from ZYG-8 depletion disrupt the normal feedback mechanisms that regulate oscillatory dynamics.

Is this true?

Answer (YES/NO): YES